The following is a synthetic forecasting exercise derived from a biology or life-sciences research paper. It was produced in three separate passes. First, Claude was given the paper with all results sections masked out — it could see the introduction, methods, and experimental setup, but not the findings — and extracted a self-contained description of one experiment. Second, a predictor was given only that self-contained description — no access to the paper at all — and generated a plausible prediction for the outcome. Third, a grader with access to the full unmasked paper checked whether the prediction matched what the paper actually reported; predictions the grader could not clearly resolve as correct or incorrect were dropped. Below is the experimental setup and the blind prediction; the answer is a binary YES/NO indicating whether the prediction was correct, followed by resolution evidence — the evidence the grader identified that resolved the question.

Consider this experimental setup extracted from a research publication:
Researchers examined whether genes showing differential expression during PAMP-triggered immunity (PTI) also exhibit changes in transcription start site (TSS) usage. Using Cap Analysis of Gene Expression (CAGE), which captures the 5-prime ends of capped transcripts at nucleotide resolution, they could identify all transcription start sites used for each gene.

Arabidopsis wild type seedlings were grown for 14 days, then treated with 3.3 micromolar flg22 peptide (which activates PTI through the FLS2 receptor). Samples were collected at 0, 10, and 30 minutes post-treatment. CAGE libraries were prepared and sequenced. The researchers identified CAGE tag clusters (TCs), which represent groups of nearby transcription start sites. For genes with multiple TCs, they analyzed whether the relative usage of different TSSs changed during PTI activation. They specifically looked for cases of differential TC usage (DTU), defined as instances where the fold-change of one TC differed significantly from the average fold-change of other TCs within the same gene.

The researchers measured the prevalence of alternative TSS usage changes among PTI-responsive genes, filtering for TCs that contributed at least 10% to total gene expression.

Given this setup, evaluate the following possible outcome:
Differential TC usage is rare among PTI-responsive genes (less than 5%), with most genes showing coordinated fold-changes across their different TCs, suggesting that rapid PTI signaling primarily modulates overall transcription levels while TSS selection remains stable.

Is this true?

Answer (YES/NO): NO